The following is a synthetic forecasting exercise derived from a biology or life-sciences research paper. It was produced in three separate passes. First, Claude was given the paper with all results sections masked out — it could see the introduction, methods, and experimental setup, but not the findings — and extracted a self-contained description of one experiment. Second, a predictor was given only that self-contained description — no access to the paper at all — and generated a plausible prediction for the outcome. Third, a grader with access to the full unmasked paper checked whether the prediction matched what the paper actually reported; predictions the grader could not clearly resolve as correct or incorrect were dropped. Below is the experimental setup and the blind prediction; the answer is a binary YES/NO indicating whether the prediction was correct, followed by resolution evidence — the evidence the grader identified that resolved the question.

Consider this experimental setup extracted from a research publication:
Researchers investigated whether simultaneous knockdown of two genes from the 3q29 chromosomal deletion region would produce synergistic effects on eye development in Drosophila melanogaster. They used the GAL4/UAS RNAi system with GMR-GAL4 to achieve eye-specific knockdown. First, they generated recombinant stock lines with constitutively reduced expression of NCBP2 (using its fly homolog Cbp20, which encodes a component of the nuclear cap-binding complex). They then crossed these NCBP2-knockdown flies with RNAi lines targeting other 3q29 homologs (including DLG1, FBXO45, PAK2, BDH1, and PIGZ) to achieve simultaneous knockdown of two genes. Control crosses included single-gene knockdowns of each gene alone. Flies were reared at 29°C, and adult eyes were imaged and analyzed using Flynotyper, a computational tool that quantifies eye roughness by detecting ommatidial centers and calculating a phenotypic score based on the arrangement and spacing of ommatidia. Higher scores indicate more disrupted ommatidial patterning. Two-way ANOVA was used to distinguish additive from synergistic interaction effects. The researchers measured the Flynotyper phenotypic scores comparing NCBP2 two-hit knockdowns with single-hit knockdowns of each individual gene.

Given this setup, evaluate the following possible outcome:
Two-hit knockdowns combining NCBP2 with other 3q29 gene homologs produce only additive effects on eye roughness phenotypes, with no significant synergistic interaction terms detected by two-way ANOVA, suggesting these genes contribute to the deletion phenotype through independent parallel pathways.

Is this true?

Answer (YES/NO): NO